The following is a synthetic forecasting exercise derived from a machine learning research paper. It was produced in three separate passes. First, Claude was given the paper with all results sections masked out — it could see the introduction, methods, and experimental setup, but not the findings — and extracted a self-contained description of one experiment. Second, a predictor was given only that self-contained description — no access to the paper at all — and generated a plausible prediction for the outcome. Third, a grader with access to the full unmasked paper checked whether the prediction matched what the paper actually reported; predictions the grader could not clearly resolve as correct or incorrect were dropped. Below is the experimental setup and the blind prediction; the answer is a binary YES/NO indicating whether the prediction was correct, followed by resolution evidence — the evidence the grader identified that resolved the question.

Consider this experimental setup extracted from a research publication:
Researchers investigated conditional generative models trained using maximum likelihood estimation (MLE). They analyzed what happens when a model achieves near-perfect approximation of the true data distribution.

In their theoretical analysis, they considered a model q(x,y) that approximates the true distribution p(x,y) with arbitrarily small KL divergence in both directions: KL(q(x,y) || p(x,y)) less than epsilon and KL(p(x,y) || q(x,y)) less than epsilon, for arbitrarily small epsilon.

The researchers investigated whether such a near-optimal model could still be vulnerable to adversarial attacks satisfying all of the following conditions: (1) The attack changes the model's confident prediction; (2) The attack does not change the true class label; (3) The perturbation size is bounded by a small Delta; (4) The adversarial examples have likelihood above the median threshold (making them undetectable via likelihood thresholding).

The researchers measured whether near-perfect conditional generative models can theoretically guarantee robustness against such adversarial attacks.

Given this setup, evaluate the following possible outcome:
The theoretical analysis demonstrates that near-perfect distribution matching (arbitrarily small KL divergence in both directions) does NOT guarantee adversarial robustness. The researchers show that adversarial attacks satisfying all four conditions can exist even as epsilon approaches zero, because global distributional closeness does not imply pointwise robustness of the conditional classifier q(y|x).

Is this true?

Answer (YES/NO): YES